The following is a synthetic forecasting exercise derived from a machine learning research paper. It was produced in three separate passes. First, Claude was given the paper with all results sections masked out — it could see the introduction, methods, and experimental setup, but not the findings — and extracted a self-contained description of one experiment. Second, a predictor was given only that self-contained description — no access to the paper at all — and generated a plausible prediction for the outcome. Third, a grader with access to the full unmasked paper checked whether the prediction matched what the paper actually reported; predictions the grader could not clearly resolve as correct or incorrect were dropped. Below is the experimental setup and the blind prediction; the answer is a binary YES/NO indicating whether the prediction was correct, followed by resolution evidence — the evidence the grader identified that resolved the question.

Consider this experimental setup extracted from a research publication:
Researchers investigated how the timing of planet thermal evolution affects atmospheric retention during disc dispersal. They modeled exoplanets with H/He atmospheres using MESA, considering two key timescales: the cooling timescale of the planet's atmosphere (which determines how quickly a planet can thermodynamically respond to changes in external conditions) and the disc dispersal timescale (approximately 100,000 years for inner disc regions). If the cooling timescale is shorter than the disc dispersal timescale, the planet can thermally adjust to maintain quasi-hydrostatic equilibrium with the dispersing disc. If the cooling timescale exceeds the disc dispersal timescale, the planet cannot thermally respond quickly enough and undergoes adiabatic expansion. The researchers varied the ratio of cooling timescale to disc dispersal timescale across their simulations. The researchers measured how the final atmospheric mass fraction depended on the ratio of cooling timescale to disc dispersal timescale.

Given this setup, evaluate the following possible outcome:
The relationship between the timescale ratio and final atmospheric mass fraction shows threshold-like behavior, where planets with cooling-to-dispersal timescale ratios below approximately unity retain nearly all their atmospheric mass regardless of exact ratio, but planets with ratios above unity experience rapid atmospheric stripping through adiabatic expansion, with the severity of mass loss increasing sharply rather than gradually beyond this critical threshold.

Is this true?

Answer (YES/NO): NO